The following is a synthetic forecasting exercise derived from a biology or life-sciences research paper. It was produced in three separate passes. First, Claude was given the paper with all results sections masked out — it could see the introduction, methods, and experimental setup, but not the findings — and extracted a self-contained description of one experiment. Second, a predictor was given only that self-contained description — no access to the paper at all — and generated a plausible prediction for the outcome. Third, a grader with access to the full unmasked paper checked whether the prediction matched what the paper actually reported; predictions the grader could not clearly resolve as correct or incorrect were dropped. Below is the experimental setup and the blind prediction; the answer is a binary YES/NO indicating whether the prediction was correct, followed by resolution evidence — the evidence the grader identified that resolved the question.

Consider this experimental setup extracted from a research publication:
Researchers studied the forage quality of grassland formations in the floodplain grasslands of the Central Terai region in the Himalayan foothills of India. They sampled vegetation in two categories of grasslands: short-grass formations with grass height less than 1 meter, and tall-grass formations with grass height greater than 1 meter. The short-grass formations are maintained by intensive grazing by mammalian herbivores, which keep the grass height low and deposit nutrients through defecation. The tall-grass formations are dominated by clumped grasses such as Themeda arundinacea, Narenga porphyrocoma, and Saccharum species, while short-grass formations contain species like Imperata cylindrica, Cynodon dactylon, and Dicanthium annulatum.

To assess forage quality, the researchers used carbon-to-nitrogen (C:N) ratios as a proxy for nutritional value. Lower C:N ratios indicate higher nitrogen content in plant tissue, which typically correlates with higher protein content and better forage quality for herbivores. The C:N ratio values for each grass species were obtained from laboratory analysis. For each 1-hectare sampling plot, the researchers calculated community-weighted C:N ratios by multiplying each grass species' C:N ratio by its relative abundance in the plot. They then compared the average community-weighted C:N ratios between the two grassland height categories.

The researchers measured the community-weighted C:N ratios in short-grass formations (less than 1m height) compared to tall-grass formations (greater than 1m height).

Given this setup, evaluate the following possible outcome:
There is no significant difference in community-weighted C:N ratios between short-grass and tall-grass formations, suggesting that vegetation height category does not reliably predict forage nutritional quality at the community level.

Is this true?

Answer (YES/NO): NO